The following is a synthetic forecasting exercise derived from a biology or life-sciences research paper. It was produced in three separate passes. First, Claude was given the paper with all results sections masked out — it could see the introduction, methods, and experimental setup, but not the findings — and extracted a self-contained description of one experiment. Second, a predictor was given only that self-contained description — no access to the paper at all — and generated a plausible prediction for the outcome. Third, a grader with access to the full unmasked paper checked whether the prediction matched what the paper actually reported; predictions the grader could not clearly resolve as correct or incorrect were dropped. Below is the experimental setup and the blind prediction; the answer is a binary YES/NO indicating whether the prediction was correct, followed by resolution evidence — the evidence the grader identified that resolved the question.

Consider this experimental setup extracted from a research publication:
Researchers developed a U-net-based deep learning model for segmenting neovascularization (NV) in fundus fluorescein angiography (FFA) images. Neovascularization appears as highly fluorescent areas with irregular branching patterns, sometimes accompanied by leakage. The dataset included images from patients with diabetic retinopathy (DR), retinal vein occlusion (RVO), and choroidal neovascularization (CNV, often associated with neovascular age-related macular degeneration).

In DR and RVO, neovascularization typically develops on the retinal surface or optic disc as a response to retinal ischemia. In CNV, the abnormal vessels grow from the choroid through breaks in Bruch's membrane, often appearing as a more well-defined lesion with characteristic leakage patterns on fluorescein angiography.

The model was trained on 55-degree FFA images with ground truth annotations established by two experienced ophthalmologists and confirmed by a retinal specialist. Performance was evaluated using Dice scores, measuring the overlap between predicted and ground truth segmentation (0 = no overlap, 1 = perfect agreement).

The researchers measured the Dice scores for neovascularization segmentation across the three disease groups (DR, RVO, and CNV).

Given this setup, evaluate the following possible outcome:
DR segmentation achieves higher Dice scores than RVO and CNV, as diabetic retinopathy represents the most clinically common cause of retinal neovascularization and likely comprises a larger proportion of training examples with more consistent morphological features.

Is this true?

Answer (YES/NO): NO